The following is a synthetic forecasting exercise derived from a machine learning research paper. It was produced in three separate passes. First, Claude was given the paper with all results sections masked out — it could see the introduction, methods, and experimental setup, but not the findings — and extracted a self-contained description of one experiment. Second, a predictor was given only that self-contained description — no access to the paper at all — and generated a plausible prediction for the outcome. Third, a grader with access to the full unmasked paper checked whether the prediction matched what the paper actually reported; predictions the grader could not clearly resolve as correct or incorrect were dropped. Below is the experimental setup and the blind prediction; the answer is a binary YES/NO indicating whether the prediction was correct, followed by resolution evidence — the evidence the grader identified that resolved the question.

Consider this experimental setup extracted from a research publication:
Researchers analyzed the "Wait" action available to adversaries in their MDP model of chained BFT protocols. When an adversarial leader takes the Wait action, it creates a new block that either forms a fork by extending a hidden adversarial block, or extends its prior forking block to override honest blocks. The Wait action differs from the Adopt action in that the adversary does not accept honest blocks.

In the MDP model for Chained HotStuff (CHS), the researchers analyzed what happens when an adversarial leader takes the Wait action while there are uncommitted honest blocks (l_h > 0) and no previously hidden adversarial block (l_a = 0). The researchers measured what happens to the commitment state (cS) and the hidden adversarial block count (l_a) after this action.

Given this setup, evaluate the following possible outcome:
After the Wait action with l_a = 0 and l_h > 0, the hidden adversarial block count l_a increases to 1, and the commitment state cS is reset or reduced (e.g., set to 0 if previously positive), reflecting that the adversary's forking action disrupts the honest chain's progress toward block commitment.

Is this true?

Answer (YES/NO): YES